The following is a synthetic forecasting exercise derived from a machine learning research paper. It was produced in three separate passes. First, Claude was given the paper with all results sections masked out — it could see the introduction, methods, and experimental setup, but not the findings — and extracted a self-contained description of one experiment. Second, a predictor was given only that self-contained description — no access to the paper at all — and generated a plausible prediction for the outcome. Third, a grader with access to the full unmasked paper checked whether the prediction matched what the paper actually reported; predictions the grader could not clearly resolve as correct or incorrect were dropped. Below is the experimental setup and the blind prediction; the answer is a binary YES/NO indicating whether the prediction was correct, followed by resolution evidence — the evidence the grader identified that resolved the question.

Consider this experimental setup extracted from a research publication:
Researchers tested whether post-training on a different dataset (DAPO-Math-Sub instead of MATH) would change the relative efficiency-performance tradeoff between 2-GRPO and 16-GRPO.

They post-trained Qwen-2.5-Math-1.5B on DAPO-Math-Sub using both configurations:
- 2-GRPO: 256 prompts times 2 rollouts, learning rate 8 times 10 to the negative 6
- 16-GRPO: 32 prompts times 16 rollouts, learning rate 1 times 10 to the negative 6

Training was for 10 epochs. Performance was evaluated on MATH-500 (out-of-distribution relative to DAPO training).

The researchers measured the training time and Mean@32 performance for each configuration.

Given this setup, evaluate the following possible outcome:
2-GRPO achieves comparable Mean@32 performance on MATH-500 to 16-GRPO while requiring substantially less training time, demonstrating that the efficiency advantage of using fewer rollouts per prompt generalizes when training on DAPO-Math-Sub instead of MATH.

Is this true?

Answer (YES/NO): YES